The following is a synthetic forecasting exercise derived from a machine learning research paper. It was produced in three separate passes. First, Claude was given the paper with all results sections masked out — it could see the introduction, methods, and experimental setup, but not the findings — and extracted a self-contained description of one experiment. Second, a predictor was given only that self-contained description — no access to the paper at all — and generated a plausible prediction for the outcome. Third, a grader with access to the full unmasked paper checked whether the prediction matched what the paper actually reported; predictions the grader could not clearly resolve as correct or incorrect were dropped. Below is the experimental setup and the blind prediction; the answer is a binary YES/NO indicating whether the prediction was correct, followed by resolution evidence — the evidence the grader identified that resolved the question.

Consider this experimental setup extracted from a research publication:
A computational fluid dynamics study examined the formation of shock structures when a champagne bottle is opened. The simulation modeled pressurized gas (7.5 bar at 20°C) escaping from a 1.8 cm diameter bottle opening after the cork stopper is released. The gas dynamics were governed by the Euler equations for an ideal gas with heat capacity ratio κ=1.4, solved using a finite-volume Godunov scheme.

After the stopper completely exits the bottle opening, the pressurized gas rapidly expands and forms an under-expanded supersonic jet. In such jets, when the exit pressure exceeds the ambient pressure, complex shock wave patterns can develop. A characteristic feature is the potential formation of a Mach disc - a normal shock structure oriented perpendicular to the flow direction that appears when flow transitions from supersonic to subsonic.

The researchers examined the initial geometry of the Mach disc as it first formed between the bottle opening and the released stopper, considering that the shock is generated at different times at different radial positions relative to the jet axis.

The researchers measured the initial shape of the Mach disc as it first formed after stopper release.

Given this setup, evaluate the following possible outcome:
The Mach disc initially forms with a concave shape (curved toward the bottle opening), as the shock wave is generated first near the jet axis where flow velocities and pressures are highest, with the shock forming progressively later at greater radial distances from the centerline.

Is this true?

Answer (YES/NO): NO